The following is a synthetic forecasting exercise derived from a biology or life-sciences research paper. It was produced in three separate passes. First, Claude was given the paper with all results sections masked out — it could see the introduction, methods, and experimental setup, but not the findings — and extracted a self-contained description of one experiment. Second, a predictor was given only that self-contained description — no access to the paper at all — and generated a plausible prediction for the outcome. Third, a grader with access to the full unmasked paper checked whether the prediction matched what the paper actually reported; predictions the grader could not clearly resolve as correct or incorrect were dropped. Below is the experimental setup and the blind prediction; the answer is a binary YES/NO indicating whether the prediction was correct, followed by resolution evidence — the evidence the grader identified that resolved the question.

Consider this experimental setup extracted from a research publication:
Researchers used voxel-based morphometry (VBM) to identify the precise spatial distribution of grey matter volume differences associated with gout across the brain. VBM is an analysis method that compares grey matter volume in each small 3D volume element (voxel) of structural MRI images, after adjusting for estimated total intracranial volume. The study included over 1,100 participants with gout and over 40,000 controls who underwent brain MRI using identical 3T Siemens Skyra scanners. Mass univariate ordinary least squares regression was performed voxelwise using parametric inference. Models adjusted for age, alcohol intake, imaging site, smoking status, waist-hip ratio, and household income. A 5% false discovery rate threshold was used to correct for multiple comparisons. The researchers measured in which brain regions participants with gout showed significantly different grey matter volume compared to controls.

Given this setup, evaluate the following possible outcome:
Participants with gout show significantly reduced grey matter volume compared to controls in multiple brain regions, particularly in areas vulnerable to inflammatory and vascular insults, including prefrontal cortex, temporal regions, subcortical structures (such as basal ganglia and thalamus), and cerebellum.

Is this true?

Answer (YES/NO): NO